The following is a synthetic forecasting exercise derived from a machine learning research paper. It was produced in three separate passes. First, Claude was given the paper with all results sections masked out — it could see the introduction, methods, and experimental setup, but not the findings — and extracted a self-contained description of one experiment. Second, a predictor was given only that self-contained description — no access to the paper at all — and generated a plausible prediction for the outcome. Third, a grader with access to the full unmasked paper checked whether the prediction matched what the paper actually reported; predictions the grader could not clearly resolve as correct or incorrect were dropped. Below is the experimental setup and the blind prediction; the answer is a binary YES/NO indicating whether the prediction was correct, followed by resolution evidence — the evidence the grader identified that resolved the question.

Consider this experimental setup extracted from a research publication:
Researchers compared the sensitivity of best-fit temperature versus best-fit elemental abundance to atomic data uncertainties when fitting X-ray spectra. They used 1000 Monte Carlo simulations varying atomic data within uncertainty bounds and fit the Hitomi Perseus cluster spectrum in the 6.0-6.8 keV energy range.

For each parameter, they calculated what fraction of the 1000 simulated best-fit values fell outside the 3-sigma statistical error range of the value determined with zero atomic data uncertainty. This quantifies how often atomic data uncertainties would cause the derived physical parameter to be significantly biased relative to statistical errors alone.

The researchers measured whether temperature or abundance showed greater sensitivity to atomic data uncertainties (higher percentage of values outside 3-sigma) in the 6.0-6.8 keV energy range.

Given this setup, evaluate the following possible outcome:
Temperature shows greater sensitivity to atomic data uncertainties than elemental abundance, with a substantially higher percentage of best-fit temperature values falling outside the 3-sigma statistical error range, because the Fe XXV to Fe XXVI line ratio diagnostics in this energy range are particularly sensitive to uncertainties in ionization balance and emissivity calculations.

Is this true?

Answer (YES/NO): NO